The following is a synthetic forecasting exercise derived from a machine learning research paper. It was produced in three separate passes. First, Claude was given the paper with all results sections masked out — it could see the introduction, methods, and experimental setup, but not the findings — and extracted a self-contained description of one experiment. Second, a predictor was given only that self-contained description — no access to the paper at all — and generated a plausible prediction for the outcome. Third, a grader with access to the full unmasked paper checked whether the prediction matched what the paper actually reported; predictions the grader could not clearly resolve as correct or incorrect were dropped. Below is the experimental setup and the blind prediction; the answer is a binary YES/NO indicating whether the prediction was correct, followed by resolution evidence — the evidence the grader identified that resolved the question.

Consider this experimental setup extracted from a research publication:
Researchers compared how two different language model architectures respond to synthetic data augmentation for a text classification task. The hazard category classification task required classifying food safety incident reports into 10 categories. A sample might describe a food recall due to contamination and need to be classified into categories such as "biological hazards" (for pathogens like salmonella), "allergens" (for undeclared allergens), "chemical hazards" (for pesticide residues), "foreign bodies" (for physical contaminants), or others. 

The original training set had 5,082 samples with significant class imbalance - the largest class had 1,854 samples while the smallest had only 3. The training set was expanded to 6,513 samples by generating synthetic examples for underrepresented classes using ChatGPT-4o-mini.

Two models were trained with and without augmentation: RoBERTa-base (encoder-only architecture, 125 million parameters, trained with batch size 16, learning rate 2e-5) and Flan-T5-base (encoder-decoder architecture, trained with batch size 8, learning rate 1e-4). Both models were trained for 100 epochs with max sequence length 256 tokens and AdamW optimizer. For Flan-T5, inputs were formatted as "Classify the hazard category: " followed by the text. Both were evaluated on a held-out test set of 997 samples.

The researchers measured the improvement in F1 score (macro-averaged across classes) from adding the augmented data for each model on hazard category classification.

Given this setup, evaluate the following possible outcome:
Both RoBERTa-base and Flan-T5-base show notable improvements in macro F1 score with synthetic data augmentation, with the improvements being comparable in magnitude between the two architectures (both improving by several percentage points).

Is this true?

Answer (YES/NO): YES